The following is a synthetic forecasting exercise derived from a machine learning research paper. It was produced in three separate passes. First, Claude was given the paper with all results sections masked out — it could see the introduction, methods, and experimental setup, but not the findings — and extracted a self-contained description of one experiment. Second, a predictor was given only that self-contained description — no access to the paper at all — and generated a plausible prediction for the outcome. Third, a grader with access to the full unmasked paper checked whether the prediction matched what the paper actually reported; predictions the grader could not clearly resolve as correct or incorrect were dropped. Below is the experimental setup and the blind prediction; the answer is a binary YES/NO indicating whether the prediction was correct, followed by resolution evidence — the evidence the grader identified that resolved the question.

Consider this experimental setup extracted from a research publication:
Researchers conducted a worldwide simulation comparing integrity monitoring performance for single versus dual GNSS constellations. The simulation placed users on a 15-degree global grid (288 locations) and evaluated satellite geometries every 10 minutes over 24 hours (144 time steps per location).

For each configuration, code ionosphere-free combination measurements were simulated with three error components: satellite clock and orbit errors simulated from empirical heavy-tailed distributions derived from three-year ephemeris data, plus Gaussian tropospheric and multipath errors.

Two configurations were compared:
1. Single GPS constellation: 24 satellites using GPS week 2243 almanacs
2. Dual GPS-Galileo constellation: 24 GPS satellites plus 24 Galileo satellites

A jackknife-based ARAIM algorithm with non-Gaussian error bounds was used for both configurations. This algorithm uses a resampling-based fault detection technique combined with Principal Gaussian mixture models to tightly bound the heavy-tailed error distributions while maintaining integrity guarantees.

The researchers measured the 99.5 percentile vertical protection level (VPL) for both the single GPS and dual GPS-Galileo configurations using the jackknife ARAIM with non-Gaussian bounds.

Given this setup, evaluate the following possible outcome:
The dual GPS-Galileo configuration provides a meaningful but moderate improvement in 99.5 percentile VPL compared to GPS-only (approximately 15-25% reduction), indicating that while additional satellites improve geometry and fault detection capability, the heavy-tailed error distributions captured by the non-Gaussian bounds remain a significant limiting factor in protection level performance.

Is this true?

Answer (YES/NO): NO